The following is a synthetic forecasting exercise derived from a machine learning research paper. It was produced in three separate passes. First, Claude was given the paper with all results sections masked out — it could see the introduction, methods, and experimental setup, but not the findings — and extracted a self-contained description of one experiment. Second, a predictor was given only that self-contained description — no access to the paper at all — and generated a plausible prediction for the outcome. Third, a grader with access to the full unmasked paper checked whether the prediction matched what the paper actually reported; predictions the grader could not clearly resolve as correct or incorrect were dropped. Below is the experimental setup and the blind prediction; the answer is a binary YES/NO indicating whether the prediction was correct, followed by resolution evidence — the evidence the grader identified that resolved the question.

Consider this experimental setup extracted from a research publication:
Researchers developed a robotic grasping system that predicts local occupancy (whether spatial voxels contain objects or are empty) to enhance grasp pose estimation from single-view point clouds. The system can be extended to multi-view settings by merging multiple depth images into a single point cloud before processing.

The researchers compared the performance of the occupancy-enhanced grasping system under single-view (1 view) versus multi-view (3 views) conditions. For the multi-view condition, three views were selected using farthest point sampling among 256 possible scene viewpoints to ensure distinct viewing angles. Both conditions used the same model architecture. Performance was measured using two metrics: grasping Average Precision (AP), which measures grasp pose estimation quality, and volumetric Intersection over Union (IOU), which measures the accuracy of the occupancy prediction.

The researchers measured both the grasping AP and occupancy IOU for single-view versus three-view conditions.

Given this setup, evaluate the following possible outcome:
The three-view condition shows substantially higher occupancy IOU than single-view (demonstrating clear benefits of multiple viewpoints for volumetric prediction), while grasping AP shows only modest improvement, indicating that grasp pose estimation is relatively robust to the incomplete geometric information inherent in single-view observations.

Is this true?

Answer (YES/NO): YES